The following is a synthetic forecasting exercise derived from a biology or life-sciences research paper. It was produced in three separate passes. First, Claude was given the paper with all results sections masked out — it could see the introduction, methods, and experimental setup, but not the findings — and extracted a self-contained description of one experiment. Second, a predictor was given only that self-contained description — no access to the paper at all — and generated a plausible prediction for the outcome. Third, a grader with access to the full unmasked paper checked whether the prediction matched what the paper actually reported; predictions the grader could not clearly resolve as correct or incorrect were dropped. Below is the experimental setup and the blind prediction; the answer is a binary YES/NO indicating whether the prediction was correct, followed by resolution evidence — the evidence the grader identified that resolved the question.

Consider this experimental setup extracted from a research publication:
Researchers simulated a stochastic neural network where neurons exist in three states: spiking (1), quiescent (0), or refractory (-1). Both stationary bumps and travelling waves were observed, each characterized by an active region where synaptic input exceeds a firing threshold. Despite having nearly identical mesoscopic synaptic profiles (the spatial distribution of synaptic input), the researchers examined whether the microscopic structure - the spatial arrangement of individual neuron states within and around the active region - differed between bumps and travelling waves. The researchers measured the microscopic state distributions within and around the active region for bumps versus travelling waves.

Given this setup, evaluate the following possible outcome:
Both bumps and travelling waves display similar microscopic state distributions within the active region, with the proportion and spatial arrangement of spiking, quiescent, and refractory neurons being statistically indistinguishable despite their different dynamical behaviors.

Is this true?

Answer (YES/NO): NO